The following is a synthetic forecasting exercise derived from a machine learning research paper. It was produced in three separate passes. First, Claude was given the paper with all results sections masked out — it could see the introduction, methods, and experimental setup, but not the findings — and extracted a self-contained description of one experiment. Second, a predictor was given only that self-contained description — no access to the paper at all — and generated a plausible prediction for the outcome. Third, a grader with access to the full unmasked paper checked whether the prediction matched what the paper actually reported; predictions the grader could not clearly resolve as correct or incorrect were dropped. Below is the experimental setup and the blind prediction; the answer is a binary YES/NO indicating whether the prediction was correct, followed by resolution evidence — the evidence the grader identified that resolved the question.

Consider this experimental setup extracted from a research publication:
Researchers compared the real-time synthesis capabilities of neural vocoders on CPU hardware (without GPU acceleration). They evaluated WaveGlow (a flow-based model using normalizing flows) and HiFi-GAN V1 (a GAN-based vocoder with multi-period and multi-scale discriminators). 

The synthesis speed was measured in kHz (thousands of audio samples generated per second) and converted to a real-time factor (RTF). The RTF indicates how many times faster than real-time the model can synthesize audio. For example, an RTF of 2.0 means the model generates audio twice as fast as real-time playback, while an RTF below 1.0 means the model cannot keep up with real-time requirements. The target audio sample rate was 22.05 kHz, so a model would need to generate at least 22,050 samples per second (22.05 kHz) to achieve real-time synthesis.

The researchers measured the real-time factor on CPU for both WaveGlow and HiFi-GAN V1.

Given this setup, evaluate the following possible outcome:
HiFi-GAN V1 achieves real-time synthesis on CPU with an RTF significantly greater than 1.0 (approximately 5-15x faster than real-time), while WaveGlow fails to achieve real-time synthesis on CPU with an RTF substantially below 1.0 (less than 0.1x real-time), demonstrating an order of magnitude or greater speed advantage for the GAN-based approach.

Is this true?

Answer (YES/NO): NO